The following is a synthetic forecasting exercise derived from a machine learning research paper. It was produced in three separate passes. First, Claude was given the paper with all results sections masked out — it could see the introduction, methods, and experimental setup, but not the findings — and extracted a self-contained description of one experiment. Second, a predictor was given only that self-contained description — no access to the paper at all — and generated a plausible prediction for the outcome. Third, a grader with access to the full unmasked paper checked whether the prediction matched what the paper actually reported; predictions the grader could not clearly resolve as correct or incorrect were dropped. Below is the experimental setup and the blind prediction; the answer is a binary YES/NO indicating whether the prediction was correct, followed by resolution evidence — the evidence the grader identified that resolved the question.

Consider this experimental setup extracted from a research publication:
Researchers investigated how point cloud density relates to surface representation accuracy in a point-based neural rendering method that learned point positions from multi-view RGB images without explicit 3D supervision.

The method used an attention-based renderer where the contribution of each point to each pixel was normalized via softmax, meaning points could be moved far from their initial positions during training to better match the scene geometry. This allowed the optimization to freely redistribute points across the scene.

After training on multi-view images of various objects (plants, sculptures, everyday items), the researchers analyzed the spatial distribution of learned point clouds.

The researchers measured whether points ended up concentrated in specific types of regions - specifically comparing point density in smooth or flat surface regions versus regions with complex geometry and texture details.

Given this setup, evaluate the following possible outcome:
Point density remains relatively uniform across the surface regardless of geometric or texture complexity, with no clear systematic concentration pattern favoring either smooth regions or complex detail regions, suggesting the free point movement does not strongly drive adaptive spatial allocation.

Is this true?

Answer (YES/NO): NO